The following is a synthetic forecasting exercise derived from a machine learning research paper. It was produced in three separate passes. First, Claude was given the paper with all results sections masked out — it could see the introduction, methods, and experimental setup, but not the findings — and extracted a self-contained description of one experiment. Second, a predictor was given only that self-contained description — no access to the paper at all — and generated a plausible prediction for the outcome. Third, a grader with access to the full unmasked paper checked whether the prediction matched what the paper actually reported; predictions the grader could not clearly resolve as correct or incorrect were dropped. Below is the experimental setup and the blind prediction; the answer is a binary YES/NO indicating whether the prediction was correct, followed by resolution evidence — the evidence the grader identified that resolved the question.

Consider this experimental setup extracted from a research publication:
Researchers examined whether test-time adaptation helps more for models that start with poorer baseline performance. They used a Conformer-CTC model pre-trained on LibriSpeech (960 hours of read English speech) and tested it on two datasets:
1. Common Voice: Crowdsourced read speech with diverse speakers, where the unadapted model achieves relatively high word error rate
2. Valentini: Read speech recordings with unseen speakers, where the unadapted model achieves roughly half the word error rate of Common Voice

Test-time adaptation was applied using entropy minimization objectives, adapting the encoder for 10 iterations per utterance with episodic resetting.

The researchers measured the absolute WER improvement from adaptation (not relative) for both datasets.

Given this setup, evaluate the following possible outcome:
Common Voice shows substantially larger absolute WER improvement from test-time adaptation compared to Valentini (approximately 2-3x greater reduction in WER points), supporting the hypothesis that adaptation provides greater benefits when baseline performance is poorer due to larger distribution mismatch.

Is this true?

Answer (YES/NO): NO